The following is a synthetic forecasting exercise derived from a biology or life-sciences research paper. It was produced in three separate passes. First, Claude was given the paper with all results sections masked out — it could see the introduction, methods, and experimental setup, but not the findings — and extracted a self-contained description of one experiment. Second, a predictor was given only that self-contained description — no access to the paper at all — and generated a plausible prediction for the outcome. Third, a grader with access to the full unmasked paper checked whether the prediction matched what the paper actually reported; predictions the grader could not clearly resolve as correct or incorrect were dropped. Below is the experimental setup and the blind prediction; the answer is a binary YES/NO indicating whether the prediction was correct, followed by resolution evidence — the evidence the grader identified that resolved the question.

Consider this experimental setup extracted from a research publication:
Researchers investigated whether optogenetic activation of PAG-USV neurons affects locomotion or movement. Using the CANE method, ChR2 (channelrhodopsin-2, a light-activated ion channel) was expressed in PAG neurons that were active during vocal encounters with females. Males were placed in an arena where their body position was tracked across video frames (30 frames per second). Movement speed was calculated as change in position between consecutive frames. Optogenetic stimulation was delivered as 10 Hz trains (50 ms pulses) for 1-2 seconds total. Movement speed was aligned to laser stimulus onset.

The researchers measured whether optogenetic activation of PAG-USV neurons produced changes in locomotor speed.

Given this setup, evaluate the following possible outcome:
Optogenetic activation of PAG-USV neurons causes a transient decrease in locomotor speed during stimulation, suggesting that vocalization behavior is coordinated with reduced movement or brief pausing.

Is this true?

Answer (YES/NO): NO